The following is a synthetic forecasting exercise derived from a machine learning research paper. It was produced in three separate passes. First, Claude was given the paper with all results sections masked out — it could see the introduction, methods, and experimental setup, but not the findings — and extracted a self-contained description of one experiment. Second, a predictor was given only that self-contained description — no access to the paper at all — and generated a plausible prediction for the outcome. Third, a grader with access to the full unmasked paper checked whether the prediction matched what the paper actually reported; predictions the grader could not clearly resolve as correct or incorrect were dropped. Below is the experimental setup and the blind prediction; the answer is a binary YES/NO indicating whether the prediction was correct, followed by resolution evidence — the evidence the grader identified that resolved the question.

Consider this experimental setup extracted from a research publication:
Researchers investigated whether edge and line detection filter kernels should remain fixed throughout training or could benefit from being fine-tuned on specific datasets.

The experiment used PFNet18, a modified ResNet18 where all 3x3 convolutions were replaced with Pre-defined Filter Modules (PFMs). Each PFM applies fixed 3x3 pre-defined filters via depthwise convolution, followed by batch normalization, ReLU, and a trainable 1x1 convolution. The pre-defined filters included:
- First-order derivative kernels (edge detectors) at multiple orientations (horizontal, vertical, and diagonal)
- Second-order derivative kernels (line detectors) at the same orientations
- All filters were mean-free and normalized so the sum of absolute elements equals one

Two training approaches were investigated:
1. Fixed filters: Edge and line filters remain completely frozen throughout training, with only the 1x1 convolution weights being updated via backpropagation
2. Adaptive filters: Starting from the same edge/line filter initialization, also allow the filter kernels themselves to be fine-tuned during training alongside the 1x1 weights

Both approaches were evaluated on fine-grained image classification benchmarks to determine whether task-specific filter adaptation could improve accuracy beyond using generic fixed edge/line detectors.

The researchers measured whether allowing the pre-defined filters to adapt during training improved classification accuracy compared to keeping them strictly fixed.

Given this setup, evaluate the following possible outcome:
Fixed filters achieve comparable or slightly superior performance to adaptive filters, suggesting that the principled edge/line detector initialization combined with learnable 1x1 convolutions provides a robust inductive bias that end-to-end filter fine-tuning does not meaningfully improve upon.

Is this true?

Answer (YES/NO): YES